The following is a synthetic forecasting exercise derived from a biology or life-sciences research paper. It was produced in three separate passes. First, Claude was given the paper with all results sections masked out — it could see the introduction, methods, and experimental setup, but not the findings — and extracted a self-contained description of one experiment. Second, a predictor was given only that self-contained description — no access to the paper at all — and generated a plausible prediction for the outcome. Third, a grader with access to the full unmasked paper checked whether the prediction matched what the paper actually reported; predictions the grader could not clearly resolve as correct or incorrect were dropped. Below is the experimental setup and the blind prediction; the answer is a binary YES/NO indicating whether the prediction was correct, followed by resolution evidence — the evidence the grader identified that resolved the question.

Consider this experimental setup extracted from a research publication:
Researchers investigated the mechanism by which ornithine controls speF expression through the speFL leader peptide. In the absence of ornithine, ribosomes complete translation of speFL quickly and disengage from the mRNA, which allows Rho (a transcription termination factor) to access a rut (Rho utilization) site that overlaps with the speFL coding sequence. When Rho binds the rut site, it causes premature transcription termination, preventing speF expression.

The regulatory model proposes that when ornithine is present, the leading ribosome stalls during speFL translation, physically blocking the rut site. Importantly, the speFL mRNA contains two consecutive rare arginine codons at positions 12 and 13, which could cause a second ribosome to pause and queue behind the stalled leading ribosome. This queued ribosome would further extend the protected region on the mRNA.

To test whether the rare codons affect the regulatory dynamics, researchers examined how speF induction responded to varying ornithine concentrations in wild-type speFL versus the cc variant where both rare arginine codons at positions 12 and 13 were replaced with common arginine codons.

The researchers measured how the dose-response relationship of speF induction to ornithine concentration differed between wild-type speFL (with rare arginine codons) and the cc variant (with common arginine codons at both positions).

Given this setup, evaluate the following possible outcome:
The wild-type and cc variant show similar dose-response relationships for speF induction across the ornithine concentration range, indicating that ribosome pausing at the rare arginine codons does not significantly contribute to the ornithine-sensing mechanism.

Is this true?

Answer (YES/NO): NO